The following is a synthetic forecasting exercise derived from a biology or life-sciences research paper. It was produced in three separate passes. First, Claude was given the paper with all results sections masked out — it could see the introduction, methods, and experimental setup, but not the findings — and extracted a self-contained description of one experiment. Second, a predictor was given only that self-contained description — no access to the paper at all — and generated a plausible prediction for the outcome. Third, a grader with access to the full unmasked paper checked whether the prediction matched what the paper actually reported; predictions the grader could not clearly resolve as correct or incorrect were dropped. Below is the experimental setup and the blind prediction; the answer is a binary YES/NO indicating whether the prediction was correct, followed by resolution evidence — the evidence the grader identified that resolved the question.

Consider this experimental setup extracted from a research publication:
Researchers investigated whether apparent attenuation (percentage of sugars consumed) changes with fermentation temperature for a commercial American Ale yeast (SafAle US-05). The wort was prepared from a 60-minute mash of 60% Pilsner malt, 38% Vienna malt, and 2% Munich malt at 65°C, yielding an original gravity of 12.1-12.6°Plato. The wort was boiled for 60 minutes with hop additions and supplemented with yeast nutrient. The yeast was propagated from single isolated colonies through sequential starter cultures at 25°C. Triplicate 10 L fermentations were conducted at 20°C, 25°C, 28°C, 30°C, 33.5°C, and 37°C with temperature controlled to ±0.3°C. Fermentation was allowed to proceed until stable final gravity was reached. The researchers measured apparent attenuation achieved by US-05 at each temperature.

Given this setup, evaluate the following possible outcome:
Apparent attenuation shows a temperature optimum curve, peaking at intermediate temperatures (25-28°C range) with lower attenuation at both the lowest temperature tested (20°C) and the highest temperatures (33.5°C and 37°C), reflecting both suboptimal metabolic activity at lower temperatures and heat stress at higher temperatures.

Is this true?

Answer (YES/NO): NO